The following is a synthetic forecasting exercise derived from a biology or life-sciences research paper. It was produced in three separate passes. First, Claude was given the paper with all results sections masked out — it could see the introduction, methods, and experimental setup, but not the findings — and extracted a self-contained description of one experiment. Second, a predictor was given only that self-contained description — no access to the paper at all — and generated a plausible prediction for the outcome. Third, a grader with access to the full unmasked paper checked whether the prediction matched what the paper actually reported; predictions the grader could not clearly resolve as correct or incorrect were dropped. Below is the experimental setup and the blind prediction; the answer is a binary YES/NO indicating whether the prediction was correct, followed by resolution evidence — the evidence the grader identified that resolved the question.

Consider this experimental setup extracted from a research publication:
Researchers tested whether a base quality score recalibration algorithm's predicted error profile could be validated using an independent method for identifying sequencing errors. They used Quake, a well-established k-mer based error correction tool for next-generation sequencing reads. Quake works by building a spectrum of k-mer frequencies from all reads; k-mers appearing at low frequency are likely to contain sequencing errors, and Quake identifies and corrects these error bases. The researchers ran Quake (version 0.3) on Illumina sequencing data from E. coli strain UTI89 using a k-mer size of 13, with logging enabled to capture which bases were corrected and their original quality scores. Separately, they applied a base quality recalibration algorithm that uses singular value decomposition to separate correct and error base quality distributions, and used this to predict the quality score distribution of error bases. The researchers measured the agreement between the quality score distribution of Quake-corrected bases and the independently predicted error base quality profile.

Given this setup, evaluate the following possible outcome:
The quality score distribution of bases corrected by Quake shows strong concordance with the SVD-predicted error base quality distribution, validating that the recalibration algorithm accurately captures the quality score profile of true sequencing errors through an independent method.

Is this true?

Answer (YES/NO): YES